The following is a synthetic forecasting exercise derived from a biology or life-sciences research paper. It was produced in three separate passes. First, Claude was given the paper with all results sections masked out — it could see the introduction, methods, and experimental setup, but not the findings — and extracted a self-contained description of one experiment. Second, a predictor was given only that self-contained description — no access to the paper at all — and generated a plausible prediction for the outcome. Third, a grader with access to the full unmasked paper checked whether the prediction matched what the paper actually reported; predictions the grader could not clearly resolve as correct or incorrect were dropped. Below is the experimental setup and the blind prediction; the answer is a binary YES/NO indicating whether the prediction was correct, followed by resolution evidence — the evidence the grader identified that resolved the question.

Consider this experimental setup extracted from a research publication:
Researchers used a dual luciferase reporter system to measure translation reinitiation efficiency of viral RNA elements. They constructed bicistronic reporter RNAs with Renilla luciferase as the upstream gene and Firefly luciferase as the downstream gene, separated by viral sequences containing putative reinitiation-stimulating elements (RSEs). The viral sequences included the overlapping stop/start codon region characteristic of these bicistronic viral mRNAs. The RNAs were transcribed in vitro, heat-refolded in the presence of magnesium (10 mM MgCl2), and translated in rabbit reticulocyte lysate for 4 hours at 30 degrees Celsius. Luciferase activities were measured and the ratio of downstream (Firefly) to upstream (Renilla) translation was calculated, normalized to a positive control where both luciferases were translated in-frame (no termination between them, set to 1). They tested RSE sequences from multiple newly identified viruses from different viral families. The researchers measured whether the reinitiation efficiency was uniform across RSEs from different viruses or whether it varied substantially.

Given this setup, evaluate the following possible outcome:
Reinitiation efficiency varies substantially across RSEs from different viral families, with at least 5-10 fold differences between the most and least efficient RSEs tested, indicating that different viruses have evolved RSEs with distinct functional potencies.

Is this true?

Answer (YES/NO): YES